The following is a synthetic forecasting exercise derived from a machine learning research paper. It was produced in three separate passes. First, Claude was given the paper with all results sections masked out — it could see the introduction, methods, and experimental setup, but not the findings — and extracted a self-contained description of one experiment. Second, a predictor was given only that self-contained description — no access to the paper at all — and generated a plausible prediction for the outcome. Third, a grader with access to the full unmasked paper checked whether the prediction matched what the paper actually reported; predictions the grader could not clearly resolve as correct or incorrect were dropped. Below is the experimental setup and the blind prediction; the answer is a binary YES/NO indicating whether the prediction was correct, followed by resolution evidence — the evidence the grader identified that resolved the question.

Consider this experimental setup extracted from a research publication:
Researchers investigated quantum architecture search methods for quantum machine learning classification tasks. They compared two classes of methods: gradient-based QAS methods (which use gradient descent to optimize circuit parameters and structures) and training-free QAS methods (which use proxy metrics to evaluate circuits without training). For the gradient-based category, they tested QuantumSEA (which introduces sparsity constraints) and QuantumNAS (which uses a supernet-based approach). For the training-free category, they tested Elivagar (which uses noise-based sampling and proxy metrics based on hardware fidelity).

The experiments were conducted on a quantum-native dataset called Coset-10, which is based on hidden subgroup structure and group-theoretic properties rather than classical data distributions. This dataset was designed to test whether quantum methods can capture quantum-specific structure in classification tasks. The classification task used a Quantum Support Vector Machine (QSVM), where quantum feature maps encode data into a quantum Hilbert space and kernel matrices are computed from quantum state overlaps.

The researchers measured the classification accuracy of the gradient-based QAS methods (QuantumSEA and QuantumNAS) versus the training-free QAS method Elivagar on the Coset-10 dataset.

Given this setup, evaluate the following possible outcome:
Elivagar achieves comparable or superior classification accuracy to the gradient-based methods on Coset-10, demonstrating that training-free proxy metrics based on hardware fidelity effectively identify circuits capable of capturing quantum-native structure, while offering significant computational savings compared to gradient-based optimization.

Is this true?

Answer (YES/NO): YES